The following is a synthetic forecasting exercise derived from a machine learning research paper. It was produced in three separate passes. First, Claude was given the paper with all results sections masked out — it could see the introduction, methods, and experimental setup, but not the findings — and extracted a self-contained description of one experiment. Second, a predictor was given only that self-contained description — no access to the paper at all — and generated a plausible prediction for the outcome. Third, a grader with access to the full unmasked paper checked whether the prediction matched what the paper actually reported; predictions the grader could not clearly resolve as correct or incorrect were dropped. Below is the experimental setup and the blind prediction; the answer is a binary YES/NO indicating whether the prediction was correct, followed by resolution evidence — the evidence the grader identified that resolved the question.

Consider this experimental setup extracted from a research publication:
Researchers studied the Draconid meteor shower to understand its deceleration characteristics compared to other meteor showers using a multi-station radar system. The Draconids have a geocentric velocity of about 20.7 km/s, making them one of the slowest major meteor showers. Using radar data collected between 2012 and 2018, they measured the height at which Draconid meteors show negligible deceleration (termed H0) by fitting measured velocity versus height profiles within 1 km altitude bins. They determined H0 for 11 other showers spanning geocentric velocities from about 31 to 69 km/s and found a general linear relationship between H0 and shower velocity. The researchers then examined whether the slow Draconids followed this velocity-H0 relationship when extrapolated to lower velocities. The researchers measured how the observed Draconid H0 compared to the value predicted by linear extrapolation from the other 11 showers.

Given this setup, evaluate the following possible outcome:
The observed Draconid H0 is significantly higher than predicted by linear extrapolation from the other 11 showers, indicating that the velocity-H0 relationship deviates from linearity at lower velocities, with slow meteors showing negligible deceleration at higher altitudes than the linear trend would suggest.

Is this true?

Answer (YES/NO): YES